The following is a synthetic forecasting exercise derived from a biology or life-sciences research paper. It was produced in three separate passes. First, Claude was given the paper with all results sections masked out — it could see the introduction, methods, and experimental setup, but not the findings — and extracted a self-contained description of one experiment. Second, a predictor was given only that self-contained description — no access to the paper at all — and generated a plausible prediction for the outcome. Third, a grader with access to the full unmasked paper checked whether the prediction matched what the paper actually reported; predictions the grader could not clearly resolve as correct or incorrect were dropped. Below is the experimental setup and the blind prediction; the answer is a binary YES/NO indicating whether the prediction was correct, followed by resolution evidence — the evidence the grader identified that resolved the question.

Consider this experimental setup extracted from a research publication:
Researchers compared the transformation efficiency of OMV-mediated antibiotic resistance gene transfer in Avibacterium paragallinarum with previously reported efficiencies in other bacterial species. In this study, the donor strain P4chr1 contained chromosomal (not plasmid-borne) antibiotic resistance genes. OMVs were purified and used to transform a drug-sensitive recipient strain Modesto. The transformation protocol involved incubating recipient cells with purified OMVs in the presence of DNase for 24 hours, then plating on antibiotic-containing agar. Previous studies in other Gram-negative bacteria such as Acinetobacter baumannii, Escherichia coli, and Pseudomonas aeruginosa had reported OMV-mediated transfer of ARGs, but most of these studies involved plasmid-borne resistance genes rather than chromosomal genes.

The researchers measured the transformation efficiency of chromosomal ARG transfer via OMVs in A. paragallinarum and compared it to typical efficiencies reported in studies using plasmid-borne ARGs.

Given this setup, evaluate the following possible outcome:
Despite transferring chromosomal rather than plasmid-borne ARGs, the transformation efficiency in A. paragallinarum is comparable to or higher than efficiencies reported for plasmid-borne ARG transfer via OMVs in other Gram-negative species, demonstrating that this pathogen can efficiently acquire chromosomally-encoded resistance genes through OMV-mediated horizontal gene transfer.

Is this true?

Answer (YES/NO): NO